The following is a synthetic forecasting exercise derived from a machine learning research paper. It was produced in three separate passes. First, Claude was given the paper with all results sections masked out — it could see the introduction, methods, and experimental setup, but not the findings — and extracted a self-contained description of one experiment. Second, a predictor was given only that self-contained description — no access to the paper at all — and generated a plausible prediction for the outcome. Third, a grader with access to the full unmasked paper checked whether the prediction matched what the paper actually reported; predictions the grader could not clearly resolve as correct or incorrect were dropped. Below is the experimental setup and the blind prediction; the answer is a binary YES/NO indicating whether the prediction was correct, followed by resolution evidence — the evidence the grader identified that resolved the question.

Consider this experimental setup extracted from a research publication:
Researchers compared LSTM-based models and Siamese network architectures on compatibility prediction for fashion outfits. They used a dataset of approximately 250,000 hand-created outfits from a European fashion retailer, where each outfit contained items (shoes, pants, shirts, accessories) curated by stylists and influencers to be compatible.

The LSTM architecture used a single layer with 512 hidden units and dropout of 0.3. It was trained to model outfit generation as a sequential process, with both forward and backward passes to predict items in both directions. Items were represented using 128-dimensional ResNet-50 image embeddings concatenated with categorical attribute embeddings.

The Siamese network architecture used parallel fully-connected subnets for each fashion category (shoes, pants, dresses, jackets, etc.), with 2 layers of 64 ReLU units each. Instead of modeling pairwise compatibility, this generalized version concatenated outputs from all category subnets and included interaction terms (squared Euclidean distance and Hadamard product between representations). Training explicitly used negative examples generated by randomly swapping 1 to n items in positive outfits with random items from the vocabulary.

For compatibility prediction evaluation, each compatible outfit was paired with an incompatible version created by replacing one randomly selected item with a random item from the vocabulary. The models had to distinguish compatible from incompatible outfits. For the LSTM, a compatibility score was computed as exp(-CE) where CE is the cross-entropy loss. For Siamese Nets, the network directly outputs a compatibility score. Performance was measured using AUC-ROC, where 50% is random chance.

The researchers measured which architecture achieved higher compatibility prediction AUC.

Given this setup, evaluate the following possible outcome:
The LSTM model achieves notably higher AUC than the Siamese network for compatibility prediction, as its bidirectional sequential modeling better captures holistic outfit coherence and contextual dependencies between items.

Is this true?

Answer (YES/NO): NO